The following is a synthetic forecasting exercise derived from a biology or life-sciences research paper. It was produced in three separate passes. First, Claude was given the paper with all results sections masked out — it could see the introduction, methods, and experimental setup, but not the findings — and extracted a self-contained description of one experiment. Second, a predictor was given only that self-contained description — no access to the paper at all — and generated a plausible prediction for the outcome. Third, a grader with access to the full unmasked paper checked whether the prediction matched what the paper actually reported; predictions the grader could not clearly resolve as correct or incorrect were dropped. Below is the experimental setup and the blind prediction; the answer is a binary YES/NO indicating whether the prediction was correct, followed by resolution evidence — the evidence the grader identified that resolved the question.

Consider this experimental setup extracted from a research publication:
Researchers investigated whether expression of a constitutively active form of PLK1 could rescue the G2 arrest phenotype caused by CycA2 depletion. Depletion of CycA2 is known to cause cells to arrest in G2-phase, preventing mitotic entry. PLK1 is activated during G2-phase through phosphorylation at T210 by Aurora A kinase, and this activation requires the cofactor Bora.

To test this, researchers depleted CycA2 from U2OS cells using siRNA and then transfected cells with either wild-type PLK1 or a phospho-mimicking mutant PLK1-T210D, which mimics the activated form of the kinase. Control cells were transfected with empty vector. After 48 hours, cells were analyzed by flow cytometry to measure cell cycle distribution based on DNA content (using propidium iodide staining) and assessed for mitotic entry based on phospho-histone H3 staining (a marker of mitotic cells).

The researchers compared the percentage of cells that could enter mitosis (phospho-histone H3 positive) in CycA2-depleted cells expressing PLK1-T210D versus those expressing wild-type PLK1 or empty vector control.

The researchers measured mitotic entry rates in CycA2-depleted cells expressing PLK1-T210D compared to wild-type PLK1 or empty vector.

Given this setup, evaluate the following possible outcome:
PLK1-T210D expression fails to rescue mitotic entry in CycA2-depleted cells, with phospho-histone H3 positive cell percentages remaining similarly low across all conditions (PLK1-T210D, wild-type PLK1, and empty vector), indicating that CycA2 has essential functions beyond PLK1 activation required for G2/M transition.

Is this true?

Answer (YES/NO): NO